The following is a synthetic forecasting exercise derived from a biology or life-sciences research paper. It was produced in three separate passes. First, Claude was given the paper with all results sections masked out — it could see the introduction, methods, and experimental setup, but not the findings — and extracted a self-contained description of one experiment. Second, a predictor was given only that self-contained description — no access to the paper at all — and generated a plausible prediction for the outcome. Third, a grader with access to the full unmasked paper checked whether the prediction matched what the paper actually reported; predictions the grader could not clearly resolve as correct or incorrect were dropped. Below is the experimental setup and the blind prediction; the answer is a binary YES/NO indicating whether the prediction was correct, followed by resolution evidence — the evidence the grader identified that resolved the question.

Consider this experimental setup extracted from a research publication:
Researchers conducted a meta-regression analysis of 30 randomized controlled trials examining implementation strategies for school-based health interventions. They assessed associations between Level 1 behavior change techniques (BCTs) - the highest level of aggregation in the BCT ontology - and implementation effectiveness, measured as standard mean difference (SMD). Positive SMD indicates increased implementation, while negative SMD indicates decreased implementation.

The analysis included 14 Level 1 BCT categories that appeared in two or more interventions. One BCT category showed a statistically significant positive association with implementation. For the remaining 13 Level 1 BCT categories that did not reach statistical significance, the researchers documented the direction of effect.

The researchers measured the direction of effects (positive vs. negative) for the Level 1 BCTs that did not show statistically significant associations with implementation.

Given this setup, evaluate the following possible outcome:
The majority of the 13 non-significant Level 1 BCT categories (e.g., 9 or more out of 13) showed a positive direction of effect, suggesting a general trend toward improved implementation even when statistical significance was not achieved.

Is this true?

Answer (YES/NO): NO